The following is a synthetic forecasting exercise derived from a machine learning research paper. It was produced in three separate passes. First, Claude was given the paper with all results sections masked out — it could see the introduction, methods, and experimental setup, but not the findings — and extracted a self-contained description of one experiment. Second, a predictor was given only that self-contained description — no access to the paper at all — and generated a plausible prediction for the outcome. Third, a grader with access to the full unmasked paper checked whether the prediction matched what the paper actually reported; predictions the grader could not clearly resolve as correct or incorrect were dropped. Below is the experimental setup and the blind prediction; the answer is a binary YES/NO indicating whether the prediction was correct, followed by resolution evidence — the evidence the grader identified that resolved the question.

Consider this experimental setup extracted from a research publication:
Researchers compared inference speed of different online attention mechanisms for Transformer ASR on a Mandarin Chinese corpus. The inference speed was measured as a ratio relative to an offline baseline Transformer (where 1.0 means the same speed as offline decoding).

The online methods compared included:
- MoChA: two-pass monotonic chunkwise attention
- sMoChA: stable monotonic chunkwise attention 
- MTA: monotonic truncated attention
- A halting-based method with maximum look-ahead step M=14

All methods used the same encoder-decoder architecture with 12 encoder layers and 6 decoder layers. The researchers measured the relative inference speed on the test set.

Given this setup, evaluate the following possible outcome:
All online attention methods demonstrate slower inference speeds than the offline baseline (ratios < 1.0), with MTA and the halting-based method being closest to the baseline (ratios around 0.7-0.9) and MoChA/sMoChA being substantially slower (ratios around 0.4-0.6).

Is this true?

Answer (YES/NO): NO